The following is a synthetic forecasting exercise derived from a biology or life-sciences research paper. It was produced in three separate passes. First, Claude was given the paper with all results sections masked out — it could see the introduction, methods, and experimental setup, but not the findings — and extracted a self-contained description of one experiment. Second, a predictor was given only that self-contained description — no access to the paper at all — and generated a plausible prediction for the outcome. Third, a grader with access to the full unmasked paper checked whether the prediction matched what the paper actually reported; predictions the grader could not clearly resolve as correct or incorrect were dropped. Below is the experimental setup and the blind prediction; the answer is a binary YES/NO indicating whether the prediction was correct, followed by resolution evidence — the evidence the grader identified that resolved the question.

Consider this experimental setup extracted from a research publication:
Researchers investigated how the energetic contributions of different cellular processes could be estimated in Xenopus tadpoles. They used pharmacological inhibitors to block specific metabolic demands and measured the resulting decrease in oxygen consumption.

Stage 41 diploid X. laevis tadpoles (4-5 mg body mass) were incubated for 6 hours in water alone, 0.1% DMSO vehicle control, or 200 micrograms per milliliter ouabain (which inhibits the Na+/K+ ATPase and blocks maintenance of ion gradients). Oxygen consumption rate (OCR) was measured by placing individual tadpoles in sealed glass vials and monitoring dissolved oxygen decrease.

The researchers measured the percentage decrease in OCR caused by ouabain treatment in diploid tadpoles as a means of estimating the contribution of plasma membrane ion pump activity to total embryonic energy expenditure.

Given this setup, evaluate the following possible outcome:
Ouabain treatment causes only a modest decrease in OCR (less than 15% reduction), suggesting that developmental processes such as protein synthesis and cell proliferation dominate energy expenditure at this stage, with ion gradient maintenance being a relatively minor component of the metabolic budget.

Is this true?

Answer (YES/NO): NO